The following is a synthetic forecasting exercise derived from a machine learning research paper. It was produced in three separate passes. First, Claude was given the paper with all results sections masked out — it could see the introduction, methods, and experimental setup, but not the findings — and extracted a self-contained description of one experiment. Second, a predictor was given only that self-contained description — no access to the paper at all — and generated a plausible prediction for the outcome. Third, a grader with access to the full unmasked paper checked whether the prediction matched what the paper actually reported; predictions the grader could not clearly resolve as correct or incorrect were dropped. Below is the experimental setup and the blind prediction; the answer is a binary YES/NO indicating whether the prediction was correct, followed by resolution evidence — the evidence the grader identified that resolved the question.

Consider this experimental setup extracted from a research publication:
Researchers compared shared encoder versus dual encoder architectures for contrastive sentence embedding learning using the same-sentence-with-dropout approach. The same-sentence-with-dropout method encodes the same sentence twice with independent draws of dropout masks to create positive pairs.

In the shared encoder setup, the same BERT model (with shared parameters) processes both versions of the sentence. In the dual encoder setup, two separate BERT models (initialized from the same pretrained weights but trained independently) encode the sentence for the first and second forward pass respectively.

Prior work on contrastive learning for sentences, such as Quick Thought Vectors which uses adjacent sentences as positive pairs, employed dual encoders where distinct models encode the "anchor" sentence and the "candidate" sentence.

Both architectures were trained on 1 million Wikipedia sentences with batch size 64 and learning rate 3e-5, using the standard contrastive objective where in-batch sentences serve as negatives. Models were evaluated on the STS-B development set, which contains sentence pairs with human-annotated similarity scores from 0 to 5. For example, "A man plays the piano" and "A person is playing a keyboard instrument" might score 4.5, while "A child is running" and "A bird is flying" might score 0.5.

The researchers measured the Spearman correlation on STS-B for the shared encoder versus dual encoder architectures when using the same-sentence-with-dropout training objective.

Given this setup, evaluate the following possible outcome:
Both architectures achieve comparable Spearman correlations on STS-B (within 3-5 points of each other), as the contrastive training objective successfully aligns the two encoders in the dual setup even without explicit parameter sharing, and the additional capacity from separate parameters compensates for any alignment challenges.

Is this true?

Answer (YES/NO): NO